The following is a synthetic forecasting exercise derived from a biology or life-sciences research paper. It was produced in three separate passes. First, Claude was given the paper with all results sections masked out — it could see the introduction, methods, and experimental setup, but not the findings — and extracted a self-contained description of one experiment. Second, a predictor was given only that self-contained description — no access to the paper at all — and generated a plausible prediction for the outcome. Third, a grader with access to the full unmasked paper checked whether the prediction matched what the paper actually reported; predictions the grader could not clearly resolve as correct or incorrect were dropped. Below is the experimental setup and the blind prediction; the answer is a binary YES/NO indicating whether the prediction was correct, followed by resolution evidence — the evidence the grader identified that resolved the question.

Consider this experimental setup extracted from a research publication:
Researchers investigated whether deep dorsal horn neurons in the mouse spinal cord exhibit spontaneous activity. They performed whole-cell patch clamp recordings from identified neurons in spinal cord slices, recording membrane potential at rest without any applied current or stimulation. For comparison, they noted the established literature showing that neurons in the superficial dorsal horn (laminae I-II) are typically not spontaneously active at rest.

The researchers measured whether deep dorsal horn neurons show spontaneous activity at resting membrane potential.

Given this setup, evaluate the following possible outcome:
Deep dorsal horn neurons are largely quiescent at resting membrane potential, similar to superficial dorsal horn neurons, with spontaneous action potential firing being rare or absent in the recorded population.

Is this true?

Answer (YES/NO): NO